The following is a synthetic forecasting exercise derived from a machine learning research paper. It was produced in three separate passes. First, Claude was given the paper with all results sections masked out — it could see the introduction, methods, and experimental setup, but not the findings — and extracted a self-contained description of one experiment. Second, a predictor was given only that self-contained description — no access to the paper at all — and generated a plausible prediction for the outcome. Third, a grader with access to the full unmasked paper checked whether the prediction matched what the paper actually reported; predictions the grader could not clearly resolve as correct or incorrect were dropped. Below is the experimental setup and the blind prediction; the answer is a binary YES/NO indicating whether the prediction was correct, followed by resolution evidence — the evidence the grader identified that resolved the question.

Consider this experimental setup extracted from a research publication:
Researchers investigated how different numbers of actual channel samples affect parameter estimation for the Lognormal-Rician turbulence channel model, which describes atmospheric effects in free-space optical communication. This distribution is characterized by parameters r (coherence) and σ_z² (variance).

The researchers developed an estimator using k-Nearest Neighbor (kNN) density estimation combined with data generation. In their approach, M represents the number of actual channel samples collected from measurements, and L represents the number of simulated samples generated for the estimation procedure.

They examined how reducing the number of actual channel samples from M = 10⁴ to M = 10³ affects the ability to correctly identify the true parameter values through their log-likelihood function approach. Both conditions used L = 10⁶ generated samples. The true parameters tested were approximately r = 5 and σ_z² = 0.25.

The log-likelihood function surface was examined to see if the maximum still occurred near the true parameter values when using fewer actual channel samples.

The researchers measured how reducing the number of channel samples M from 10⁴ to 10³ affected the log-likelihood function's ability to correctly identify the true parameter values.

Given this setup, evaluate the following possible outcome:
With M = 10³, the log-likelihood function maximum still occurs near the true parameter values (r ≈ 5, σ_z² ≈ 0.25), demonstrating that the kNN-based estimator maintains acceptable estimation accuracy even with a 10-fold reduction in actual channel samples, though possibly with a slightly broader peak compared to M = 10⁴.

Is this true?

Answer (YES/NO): YES